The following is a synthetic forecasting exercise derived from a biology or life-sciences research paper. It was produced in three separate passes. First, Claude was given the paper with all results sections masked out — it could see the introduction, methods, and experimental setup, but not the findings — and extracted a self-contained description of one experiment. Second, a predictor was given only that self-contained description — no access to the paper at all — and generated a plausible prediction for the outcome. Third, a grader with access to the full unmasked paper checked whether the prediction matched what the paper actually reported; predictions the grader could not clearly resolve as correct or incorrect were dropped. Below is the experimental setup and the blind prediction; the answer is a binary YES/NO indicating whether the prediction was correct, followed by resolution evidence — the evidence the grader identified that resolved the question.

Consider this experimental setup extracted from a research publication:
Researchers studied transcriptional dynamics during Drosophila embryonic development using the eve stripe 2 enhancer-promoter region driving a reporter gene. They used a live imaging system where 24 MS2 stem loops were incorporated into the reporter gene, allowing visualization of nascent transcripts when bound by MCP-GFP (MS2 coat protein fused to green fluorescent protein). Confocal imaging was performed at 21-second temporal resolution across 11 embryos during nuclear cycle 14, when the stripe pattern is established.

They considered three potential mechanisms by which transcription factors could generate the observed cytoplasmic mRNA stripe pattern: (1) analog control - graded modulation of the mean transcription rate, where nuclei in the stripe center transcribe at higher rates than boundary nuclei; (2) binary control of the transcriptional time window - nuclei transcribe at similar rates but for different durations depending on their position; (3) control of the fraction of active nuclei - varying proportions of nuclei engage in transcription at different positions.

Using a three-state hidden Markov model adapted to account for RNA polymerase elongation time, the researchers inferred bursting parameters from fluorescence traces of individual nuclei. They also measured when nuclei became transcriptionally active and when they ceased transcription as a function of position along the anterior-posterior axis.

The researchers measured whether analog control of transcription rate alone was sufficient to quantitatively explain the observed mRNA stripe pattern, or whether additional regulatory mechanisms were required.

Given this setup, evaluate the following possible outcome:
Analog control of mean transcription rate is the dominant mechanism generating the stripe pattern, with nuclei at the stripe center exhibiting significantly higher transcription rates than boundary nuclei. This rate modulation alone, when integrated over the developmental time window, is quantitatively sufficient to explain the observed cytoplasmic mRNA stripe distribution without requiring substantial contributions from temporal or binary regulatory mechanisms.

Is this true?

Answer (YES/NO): NO